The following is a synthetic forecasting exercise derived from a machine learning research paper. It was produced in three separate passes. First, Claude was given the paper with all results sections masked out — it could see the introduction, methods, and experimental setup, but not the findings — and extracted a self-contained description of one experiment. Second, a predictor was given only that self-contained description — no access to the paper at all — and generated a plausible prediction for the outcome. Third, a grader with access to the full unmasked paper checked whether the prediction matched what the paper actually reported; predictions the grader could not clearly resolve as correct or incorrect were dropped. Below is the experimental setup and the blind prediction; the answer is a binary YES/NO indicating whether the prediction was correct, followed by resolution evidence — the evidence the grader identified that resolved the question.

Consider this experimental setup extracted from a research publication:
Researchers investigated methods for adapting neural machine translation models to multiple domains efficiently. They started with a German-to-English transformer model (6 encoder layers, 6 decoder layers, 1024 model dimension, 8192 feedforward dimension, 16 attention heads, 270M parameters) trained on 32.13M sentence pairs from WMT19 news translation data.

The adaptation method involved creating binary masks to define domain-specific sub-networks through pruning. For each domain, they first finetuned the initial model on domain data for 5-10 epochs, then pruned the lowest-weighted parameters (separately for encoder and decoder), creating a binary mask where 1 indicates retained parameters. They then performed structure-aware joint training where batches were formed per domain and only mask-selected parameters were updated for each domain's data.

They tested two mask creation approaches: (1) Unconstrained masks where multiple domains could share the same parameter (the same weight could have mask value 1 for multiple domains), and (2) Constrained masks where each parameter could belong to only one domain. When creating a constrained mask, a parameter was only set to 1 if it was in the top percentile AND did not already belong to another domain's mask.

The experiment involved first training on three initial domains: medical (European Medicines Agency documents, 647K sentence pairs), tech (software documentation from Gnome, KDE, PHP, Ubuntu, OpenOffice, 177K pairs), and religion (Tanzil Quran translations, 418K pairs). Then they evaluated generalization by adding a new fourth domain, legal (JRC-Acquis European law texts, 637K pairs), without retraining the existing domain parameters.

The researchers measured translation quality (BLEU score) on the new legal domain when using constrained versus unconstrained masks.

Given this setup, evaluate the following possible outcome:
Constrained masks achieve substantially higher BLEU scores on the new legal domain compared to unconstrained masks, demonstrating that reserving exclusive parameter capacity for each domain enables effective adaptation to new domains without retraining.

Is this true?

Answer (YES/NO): NO